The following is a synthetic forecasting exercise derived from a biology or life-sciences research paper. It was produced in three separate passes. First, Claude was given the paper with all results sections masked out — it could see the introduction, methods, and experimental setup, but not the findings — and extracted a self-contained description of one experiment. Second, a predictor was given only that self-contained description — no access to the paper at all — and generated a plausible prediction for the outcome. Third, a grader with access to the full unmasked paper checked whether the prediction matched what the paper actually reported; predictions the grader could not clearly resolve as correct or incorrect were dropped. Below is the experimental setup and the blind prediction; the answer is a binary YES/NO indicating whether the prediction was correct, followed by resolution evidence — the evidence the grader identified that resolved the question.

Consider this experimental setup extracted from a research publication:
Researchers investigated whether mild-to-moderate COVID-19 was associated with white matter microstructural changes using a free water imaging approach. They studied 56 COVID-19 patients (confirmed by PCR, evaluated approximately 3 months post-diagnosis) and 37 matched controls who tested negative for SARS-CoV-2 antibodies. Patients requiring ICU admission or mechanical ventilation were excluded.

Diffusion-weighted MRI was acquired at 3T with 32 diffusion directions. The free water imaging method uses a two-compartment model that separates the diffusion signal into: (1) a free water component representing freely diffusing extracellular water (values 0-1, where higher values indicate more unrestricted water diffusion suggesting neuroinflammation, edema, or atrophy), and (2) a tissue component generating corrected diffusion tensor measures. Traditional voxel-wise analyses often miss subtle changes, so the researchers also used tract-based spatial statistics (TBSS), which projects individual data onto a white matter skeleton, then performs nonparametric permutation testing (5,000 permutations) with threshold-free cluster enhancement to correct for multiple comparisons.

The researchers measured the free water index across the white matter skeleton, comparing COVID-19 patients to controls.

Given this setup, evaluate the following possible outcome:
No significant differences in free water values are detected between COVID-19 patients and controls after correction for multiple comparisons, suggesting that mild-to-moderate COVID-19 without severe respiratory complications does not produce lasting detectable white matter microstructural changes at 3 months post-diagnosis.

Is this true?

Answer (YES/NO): NO